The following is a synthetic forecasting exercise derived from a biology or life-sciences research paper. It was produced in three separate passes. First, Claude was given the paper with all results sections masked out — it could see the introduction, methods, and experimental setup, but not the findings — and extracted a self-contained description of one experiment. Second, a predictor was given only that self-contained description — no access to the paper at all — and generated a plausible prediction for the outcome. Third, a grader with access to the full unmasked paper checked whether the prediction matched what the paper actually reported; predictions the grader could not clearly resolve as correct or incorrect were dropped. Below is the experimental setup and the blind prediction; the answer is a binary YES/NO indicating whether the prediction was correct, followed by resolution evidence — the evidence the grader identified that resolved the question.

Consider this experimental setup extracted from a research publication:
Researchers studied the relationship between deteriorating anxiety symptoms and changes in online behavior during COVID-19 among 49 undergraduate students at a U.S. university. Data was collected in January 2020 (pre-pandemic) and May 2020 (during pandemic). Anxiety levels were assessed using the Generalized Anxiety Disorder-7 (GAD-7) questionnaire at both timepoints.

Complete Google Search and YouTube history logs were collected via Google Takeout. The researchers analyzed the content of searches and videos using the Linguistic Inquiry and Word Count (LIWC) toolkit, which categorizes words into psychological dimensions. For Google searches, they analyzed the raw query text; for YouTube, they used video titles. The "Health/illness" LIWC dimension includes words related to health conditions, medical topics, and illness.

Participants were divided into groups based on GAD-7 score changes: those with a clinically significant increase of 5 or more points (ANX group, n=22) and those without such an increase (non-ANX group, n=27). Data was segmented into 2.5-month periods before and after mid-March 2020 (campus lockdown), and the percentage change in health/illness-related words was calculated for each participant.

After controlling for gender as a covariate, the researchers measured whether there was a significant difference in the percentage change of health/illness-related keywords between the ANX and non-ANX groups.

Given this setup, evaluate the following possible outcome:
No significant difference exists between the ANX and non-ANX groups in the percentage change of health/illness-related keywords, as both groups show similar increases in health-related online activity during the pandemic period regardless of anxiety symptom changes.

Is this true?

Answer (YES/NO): YES